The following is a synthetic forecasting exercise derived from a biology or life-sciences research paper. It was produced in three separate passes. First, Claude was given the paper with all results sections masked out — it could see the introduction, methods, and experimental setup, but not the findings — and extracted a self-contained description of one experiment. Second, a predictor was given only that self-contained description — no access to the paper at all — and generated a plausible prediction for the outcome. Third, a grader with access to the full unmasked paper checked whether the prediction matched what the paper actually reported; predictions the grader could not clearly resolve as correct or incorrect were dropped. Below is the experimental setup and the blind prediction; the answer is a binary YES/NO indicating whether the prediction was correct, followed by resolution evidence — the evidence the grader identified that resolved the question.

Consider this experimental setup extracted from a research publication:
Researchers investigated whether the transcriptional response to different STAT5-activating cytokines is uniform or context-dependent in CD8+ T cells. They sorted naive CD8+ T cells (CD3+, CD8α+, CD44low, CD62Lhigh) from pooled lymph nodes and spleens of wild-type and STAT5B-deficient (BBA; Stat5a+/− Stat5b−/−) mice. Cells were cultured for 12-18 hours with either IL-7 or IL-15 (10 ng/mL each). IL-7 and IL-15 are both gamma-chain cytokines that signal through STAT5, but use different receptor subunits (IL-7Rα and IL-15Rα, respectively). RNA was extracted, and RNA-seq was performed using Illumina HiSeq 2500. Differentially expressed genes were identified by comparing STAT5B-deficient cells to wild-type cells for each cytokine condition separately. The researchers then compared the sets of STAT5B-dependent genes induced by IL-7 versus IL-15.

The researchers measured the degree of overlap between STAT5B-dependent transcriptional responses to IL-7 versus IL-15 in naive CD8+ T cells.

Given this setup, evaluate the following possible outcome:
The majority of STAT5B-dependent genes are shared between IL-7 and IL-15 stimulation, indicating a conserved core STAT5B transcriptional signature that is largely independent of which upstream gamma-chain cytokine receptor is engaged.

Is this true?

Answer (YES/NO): NO